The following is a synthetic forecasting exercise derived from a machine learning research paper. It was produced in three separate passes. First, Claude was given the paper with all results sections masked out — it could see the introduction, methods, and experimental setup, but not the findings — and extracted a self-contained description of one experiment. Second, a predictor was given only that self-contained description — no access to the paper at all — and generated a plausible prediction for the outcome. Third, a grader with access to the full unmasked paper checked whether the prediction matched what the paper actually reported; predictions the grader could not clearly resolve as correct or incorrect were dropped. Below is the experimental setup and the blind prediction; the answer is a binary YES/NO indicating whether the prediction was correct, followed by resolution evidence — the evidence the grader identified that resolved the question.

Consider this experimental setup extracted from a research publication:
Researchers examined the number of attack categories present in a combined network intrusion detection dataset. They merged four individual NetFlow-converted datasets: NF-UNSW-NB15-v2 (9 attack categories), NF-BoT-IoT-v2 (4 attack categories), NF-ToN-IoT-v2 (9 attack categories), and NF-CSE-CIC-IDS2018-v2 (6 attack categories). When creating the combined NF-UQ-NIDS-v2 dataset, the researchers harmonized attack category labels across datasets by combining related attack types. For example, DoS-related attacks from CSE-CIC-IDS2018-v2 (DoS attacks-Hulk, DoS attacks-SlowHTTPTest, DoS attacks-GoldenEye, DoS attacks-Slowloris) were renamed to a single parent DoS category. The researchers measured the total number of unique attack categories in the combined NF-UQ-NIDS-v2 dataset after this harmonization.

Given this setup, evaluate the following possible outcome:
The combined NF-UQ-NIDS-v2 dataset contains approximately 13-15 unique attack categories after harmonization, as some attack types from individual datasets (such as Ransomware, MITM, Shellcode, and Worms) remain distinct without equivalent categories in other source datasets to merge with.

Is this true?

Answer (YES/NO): NO